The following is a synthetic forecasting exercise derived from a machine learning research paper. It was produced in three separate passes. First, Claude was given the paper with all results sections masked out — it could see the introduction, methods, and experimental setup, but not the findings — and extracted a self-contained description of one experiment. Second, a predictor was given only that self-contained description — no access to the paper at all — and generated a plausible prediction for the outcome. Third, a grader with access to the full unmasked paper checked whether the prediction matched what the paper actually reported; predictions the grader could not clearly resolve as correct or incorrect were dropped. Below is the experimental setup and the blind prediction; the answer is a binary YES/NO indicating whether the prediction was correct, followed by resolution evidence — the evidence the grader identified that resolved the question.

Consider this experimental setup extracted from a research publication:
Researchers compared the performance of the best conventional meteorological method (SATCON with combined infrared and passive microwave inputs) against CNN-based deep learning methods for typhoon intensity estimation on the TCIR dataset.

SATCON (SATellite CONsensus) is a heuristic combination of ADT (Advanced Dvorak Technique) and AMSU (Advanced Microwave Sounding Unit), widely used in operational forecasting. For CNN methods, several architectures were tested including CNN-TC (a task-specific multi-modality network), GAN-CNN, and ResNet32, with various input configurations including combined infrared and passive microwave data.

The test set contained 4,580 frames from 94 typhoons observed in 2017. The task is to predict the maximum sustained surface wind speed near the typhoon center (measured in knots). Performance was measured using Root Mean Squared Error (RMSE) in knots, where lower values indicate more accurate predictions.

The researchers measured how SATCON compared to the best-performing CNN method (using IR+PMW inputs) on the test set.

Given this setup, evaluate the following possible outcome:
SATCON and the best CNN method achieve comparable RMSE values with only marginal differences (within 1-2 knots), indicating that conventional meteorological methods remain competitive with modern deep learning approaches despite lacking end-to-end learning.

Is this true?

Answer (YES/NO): YES